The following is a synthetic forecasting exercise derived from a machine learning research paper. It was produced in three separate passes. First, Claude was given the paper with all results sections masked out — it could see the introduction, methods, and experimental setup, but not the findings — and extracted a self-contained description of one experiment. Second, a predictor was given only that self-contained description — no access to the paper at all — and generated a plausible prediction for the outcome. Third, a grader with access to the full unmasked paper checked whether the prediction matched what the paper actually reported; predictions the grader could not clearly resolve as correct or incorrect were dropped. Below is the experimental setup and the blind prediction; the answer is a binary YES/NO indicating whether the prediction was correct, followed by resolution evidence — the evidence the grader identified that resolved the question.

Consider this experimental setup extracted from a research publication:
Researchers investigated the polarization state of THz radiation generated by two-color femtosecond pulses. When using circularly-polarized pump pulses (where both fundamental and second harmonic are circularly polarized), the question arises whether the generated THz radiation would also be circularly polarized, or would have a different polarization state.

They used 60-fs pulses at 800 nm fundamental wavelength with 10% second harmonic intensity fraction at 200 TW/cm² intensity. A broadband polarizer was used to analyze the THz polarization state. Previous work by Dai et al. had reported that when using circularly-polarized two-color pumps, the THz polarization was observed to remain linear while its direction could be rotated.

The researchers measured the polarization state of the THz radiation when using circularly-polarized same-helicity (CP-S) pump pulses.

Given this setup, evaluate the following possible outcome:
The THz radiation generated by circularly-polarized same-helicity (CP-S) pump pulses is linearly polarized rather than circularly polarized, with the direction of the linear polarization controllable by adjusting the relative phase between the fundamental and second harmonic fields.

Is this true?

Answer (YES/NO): NO